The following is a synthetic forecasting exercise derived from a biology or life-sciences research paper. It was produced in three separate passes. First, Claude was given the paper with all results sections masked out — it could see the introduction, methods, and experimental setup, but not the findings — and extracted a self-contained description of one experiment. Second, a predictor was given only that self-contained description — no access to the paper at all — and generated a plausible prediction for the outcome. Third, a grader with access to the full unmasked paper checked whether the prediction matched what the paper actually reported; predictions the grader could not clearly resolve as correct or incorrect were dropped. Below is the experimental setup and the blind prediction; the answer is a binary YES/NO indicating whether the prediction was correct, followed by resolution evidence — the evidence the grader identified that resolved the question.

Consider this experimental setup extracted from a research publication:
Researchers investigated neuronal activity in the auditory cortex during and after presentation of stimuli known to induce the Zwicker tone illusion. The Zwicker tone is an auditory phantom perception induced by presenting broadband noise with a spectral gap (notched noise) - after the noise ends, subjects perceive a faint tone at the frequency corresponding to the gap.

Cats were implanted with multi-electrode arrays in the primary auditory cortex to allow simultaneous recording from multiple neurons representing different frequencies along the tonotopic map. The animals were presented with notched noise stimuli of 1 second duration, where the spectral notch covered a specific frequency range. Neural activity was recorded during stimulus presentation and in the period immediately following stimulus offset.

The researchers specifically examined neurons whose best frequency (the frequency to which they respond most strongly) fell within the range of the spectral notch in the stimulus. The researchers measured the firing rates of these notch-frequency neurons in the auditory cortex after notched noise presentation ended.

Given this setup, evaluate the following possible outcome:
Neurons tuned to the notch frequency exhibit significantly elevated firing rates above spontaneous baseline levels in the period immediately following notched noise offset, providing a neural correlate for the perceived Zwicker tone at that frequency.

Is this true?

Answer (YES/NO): YES